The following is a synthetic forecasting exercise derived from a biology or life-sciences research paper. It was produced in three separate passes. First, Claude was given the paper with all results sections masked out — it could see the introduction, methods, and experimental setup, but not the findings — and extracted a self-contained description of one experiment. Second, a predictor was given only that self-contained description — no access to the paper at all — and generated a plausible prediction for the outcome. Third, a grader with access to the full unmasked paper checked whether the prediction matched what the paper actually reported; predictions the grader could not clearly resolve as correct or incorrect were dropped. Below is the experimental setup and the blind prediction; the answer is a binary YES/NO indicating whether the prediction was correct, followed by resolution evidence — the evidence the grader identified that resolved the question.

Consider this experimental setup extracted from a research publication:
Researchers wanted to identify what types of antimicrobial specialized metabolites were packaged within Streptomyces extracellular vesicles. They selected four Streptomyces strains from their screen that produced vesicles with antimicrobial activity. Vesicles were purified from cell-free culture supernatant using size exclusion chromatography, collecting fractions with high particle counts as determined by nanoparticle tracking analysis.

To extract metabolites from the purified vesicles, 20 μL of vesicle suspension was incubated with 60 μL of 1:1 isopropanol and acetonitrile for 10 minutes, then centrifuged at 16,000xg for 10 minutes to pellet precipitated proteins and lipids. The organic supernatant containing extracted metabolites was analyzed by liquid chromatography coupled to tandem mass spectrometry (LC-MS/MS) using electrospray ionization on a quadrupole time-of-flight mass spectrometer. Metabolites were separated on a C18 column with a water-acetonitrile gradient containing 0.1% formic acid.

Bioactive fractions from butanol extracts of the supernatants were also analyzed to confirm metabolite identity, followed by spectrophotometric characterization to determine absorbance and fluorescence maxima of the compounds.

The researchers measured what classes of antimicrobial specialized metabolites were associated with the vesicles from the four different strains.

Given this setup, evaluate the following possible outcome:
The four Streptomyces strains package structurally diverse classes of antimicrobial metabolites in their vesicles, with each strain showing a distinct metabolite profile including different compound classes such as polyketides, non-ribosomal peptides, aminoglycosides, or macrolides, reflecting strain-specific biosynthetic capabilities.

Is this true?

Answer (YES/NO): YES